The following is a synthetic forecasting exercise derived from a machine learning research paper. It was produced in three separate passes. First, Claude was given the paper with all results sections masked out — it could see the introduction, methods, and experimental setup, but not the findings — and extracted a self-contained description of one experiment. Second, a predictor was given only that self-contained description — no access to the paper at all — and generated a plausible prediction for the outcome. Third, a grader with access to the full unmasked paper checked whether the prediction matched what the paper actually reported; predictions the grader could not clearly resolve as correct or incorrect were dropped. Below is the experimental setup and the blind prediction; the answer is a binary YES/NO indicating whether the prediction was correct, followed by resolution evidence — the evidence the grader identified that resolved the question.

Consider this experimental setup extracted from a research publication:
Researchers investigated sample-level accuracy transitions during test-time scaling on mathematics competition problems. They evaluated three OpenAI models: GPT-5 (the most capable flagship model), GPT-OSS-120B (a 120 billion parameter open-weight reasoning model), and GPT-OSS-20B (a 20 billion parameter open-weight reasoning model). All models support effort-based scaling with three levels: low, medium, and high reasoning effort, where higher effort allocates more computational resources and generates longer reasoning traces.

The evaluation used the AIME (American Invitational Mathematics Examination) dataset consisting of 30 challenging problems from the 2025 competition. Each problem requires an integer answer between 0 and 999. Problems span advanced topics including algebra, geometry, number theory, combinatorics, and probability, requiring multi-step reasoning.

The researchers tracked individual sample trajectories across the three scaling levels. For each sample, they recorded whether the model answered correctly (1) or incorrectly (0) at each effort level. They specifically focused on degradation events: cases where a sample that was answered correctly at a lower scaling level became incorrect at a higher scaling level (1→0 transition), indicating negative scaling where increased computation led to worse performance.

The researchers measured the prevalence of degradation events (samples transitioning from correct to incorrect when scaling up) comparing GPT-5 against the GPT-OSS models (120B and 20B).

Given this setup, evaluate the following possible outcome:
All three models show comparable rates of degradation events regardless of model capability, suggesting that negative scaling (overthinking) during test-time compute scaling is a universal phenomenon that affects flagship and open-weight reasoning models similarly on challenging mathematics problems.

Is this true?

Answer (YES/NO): NO